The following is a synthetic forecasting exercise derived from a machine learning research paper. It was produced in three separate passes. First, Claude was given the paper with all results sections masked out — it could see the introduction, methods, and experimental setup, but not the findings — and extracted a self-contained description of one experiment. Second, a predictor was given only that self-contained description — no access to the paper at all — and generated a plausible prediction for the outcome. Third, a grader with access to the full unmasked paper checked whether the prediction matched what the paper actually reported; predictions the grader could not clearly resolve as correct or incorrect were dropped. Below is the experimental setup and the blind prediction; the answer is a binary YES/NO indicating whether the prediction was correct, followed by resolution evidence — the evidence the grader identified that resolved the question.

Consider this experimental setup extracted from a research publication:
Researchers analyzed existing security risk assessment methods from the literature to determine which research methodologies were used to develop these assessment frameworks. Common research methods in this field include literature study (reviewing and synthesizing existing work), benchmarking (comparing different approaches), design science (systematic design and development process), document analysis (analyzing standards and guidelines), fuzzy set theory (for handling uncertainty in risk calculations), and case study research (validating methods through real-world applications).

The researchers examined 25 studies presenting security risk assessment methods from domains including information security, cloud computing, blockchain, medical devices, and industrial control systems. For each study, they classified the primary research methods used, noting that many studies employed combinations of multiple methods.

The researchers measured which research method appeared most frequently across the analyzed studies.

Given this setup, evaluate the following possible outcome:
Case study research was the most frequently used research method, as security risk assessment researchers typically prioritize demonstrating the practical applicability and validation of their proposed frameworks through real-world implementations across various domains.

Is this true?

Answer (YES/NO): NO